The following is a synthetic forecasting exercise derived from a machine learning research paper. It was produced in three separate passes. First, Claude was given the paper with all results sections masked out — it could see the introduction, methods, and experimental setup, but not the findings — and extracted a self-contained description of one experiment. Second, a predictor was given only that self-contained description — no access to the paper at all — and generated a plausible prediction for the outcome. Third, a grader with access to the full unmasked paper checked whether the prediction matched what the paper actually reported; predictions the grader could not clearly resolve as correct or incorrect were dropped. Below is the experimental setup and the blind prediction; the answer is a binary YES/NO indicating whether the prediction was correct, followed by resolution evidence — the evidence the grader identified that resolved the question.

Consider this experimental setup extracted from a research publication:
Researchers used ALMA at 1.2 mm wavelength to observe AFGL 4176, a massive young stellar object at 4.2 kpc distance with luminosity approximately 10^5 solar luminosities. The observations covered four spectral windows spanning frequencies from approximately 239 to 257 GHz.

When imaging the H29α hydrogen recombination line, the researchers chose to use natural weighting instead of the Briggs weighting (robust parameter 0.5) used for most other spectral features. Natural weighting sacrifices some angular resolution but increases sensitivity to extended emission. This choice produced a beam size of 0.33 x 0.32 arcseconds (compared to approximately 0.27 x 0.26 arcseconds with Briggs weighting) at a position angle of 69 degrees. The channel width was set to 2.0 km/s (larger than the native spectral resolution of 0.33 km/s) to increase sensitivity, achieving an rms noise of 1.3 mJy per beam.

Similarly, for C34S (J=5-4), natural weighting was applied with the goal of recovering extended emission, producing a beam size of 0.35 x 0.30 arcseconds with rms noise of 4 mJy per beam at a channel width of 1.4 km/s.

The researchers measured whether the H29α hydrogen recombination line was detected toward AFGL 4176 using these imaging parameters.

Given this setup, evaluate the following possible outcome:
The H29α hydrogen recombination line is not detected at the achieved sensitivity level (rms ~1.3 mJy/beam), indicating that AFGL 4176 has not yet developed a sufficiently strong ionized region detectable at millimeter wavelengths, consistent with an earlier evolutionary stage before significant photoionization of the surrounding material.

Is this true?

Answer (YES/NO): NO